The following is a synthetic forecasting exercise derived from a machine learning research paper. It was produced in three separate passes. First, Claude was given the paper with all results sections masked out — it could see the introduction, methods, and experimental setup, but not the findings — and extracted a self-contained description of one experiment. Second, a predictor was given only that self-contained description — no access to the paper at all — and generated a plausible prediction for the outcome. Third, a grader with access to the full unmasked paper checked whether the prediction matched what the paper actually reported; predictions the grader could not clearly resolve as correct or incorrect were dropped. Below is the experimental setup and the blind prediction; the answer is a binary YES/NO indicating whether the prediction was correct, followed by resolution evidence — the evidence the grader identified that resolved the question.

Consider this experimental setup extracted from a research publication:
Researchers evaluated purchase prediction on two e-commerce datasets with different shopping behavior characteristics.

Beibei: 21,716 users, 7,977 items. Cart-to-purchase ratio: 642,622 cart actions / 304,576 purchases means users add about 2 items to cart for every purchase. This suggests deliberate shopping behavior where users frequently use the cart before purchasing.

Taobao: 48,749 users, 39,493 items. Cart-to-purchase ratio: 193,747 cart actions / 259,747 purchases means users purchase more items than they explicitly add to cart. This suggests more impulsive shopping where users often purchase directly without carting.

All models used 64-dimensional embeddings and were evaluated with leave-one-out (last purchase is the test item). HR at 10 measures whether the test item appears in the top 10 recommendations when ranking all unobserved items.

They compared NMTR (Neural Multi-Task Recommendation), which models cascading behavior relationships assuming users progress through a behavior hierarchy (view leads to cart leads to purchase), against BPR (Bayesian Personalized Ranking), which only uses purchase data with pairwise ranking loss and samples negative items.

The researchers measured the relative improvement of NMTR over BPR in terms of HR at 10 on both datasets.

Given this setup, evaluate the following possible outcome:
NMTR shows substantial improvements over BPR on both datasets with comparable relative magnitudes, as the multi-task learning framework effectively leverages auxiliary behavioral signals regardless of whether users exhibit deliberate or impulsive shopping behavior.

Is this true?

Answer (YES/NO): NO